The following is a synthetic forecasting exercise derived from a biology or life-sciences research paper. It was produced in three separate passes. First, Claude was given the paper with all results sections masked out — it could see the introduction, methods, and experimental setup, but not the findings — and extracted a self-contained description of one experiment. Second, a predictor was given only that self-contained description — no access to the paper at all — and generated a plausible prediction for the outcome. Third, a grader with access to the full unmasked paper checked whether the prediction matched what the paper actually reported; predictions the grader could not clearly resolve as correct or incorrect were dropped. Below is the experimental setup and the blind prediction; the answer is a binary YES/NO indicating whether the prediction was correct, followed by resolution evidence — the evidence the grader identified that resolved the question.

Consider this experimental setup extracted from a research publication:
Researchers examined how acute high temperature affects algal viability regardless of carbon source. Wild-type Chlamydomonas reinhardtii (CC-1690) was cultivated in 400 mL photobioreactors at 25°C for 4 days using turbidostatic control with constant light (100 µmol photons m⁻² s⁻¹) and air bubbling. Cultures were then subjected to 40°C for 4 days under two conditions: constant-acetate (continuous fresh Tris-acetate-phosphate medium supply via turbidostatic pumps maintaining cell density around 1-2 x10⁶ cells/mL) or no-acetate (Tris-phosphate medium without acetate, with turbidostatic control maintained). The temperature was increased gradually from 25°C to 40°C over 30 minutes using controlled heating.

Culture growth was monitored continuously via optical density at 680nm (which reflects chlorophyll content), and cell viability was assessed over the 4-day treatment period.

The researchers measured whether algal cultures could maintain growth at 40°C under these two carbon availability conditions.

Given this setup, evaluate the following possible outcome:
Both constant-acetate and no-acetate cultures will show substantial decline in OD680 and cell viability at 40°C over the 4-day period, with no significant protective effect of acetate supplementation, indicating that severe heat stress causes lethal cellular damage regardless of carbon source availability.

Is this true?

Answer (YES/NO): YES